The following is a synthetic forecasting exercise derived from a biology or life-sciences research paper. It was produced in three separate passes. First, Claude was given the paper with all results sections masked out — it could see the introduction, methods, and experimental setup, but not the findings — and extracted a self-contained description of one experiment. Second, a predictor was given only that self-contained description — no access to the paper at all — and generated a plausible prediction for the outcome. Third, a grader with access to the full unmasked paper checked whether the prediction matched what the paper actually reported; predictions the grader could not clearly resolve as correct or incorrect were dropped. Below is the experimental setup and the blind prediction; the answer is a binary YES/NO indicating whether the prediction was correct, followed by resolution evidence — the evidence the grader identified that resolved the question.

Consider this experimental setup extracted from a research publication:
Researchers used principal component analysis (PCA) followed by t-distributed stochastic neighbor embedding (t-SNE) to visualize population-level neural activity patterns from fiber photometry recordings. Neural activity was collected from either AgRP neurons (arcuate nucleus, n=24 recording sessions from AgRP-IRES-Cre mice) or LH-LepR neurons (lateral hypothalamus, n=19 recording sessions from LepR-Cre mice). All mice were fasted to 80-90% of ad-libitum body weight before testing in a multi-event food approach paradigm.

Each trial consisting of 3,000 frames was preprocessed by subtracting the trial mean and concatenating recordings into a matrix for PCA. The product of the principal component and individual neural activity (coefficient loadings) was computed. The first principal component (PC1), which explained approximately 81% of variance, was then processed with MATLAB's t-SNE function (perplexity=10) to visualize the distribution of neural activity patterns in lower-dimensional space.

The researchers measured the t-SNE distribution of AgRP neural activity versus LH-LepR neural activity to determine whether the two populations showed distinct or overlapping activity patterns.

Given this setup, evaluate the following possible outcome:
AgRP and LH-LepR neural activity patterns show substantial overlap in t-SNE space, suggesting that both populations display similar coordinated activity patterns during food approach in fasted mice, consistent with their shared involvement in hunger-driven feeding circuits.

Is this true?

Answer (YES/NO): NO